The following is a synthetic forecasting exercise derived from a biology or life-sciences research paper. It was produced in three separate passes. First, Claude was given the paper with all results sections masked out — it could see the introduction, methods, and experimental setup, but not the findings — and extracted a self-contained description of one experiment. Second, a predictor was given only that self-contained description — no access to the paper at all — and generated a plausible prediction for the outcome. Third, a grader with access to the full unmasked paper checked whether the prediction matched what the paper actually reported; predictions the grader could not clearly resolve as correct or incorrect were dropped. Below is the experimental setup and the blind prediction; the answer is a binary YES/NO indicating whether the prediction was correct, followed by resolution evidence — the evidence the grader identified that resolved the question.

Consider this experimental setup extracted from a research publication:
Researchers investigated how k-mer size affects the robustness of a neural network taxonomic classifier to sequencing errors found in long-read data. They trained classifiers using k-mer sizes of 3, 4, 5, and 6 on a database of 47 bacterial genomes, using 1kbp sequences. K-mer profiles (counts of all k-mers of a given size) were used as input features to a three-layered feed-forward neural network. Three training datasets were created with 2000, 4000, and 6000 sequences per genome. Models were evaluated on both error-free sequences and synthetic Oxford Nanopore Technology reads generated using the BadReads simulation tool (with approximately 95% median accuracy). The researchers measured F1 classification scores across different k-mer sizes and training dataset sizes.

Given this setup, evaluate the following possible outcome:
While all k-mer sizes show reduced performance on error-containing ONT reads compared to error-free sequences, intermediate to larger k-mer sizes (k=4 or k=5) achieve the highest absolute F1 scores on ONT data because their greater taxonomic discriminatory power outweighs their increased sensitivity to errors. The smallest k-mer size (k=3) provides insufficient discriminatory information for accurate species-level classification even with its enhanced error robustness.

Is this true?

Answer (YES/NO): NO